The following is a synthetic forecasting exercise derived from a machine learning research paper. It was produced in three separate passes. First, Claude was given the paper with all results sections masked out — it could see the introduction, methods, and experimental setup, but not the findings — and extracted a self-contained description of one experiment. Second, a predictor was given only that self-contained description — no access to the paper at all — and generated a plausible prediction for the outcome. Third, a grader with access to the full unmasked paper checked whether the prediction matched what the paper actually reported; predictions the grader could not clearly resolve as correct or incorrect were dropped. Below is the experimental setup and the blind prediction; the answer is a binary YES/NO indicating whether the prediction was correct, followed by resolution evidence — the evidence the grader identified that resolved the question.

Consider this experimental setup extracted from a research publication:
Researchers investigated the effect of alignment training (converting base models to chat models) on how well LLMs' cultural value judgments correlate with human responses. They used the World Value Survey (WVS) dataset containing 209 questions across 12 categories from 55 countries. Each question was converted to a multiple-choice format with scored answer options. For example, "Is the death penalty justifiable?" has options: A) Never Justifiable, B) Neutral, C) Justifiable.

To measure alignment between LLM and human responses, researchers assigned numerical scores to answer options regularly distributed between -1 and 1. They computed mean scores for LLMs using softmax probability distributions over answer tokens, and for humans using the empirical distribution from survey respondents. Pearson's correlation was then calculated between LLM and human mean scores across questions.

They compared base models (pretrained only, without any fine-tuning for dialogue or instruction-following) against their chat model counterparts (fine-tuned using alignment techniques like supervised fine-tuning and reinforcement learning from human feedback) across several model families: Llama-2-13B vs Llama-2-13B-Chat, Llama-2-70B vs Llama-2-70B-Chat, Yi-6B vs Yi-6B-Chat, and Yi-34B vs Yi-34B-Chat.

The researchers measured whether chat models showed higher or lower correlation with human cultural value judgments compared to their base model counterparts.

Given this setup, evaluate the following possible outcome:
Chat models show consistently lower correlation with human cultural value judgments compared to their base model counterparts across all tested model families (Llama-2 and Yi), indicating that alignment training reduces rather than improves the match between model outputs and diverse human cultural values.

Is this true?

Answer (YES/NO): NO